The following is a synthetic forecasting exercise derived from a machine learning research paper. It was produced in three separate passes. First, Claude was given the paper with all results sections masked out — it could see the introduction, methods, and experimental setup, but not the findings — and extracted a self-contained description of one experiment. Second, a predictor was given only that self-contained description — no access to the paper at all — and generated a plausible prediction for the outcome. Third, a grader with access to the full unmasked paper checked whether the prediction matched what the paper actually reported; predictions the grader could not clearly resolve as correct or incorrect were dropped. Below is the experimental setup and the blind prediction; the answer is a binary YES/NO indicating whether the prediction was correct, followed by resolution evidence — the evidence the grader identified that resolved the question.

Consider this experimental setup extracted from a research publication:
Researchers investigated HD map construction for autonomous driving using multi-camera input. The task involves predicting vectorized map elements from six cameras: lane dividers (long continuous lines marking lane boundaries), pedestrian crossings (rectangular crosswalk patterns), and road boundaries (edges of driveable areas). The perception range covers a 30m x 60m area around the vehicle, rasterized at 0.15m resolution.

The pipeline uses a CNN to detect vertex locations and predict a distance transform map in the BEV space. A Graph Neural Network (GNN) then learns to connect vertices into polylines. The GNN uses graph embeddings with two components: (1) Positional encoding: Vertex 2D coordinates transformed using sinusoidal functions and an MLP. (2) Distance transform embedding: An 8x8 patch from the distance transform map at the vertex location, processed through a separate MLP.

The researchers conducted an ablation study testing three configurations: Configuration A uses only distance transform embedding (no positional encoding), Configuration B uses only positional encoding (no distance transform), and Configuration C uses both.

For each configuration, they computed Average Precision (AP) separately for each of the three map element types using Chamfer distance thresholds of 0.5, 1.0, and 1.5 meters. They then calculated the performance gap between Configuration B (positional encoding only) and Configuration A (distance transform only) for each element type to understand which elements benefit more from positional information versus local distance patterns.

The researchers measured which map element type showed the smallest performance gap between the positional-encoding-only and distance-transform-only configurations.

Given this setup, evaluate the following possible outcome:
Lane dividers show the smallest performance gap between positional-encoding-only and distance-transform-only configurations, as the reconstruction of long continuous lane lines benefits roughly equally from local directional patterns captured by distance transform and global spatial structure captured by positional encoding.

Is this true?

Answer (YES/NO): NO